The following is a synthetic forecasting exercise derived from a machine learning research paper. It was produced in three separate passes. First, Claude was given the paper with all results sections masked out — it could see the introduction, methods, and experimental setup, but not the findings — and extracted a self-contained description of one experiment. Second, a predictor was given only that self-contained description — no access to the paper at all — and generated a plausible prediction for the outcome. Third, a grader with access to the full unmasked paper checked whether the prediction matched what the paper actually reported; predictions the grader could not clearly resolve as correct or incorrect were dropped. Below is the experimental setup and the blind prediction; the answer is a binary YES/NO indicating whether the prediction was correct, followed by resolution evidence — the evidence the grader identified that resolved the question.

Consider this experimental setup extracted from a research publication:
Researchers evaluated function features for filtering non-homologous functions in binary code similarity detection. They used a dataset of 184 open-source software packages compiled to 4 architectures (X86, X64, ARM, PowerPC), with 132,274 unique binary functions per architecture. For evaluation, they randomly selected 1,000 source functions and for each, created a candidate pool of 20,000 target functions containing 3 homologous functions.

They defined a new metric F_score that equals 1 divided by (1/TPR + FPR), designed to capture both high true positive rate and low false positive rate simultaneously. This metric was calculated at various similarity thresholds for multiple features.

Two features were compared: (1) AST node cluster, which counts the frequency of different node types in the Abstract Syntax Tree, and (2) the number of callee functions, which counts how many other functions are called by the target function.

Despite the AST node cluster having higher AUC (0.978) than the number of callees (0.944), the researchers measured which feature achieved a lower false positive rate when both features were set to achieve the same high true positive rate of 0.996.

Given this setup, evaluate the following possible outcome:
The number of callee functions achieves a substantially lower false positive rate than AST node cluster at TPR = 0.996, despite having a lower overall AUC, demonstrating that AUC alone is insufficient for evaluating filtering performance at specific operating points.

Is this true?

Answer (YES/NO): YES